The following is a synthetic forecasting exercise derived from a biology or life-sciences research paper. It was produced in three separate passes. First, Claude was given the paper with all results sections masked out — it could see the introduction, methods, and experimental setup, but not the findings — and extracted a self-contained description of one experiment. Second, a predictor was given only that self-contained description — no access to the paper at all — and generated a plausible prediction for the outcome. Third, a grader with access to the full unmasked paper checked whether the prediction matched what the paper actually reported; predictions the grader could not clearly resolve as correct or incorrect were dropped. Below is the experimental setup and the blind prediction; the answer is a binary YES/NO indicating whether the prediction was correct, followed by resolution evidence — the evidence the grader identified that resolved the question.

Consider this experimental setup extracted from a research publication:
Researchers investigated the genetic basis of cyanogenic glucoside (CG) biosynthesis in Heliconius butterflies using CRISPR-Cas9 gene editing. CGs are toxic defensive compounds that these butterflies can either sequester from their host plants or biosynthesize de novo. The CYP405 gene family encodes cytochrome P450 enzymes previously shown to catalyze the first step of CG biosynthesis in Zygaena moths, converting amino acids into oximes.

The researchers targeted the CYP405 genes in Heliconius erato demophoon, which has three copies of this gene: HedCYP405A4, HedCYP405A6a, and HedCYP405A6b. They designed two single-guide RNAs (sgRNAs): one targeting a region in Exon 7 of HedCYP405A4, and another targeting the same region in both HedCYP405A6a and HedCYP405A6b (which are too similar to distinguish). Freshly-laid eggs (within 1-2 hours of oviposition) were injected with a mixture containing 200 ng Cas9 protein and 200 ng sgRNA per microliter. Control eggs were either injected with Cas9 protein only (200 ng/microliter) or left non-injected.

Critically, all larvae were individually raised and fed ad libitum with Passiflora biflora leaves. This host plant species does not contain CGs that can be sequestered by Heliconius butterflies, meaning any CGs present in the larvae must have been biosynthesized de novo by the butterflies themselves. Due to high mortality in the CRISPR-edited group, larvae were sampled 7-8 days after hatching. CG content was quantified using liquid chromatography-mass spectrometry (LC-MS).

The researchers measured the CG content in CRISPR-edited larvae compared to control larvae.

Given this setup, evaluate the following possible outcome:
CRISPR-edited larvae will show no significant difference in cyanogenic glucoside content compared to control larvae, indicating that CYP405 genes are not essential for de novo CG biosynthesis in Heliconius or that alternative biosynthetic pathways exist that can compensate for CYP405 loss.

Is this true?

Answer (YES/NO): NO